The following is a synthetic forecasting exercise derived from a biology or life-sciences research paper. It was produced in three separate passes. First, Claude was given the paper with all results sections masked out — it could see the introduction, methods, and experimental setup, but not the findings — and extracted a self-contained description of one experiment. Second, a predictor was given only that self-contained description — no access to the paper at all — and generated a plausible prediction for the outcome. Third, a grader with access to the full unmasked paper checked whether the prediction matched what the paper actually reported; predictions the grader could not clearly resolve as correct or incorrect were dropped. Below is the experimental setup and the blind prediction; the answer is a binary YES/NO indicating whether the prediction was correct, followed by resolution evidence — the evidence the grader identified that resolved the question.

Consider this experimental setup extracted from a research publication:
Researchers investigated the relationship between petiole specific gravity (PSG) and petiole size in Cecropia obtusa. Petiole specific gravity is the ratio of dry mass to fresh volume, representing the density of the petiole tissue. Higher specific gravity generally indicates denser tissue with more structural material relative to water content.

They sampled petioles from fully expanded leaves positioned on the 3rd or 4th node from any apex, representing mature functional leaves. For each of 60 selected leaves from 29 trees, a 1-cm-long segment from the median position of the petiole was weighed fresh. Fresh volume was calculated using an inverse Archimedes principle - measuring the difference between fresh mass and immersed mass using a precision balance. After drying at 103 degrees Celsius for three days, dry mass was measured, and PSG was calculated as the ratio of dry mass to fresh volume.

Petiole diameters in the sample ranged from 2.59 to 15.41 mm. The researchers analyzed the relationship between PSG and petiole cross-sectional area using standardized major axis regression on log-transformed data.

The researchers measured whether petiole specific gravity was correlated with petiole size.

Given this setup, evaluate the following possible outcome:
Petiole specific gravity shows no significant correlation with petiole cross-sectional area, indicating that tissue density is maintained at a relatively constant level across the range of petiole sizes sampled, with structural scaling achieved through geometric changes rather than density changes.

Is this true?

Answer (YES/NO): YES